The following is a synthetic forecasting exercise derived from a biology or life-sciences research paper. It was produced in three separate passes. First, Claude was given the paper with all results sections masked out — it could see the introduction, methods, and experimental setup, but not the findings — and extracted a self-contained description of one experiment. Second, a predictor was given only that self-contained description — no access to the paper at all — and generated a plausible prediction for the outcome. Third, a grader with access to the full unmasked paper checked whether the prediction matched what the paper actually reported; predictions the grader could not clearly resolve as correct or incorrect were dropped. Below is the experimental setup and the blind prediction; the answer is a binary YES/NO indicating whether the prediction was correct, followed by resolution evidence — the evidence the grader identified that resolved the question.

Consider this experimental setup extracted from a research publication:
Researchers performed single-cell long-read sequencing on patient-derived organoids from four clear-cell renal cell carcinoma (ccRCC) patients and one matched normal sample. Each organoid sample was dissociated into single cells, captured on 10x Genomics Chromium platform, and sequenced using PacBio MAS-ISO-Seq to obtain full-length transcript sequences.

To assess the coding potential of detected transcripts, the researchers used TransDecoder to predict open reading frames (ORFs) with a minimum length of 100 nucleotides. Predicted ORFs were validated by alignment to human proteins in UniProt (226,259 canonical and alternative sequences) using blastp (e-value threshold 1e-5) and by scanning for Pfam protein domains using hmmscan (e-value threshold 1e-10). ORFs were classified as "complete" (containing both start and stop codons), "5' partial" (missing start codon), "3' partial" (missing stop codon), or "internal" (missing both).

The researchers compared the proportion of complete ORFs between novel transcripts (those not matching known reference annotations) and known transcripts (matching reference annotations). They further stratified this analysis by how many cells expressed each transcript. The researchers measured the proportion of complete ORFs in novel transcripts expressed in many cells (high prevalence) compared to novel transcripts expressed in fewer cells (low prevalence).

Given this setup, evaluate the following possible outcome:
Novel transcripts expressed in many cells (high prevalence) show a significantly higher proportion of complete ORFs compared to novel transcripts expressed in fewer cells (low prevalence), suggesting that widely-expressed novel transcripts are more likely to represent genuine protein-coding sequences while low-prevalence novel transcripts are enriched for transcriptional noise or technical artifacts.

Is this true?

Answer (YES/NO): YES